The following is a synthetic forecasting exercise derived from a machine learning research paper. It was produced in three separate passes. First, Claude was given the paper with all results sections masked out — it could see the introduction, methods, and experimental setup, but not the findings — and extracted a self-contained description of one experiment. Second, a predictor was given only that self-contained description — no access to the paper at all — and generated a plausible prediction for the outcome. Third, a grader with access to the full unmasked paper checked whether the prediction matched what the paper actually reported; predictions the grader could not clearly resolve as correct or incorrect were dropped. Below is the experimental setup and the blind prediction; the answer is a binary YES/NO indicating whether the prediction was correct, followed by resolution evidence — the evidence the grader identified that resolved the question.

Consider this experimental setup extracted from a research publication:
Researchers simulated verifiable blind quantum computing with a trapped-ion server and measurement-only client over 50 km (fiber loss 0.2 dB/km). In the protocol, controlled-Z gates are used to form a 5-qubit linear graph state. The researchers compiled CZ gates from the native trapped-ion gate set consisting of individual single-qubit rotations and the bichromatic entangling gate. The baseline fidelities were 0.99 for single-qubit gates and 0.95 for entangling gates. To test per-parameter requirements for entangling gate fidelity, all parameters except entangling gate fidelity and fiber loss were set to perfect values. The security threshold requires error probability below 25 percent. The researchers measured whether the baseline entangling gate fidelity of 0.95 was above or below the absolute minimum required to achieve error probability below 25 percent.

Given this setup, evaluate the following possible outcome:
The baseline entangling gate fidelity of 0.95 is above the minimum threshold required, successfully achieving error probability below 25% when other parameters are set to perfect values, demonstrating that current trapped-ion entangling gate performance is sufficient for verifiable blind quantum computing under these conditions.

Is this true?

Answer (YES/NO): YES